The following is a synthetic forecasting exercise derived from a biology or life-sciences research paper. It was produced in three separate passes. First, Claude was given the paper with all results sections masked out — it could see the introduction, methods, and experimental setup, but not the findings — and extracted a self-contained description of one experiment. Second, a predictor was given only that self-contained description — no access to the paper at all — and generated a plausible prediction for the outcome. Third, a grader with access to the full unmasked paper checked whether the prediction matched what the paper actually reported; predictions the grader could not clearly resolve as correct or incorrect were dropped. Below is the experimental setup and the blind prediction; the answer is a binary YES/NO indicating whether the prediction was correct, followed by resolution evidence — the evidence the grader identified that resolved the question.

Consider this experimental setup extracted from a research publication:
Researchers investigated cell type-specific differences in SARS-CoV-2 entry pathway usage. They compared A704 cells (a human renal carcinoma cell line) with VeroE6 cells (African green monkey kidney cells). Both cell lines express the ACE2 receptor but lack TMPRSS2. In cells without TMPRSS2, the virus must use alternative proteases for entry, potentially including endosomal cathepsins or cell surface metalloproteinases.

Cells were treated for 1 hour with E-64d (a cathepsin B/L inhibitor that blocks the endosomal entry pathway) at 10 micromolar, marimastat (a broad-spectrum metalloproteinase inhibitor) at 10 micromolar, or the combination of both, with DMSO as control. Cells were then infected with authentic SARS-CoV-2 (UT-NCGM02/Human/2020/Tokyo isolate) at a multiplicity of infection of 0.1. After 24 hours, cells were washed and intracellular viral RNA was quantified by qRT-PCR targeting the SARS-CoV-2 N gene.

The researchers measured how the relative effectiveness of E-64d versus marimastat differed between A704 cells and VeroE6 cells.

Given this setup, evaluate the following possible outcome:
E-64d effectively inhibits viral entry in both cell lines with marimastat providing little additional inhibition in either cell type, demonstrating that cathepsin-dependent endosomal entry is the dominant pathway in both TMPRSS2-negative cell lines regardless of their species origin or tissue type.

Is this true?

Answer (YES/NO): NO